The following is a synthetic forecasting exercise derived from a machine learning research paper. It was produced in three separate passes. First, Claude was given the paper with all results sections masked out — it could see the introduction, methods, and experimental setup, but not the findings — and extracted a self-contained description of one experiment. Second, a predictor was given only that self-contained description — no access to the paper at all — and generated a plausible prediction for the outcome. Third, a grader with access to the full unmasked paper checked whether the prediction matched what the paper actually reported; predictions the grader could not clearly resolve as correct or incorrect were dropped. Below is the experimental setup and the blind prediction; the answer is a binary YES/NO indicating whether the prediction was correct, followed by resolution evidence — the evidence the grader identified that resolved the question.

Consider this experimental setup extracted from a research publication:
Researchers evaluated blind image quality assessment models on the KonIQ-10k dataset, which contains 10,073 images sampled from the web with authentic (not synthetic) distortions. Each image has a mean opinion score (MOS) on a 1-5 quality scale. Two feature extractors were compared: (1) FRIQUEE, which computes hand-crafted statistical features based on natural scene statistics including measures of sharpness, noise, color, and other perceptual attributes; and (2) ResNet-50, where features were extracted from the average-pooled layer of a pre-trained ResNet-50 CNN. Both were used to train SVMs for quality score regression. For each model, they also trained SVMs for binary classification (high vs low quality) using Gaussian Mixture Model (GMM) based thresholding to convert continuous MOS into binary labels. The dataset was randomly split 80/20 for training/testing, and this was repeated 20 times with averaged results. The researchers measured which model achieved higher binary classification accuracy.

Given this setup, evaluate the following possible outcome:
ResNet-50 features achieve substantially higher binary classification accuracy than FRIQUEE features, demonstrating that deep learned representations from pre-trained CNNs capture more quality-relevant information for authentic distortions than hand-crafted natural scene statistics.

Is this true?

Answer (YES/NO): NO